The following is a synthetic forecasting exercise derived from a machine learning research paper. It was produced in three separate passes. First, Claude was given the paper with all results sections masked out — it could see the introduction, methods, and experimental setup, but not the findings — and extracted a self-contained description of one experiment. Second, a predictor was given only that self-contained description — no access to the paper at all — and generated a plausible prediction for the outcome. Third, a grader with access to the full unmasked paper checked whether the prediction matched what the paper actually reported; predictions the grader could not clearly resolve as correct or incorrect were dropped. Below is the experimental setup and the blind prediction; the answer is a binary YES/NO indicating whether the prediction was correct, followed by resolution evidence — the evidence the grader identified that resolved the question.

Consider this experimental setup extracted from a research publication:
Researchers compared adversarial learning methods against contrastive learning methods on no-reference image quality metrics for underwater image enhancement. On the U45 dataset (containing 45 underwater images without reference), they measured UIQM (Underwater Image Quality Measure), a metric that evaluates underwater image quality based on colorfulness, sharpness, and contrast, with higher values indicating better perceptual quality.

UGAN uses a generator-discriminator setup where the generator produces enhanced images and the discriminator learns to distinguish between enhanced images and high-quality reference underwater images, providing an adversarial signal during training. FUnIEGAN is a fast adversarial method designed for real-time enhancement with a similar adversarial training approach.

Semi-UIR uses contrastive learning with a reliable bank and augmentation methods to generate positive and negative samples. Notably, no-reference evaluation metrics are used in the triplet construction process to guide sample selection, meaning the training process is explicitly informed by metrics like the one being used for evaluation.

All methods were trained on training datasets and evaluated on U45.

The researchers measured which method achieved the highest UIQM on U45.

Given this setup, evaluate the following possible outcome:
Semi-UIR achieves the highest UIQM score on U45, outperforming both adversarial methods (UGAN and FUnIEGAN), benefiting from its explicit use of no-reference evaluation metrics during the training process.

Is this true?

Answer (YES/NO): NO